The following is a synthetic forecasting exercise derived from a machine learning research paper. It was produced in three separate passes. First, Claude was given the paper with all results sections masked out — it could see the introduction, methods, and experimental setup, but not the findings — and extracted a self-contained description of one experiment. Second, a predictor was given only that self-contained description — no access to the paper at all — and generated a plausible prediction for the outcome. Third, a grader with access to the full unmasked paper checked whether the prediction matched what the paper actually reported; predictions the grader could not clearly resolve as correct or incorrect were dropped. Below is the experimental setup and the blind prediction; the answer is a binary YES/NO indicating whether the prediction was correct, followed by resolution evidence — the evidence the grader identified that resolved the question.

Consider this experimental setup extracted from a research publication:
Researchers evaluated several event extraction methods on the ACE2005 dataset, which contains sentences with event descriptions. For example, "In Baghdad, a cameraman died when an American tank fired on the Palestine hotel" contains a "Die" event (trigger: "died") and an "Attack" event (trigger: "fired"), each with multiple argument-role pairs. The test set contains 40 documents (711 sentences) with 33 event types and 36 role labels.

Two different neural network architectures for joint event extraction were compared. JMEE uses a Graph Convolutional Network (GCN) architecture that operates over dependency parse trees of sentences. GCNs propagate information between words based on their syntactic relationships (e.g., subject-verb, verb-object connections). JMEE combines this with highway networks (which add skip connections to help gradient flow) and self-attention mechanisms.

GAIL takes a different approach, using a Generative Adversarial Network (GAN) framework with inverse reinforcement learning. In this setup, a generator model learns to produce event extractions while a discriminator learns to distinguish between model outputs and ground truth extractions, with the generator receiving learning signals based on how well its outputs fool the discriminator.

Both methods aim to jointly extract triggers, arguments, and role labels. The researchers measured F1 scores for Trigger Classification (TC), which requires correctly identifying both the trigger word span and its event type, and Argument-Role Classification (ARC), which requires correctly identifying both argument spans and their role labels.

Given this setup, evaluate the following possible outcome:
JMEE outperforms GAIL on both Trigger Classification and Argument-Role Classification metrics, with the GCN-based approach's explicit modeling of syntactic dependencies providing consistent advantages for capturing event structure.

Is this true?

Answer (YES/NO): YES